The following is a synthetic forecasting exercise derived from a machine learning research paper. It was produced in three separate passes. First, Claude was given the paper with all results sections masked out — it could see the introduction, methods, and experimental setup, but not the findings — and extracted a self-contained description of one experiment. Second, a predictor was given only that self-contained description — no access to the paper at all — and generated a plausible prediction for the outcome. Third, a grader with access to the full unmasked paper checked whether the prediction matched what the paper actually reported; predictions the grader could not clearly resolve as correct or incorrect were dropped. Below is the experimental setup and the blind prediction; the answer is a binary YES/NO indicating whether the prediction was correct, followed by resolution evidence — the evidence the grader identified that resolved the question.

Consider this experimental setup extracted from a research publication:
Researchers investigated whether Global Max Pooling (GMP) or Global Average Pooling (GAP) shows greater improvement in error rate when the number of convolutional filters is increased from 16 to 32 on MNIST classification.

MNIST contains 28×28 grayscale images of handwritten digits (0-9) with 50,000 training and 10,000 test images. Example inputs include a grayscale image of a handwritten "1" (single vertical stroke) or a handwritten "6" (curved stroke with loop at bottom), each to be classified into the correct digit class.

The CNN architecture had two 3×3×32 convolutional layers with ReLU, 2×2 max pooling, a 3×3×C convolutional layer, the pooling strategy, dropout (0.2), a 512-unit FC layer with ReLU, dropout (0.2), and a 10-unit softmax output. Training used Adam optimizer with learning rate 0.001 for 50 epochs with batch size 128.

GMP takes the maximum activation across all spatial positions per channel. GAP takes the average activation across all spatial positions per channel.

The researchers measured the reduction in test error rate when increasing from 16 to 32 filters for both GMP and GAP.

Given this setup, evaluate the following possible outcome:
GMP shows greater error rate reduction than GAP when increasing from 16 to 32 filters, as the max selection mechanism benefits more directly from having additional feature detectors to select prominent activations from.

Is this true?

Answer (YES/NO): NO